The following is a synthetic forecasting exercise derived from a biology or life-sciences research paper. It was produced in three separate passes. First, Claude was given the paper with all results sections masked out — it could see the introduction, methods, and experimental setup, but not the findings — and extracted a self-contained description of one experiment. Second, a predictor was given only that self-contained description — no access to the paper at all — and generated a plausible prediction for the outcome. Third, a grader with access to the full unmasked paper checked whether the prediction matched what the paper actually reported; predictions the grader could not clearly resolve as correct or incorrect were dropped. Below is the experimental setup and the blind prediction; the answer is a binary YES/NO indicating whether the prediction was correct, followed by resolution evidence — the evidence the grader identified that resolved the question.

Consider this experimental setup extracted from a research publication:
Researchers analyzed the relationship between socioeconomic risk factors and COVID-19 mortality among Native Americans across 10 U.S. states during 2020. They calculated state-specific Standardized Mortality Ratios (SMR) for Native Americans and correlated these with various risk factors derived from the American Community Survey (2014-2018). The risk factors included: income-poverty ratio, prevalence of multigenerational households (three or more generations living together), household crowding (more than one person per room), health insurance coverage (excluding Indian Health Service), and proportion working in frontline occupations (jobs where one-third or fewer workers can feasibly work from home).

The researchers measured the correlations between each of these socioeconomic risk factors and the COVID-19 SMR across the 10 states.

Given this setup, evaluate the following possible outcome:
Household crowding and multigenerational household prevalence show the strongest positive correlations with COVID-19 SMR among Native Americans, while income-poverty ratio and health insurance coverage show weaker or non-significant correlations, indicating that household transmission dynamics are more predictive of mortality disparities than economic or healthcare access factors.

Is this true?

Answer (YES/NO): NO